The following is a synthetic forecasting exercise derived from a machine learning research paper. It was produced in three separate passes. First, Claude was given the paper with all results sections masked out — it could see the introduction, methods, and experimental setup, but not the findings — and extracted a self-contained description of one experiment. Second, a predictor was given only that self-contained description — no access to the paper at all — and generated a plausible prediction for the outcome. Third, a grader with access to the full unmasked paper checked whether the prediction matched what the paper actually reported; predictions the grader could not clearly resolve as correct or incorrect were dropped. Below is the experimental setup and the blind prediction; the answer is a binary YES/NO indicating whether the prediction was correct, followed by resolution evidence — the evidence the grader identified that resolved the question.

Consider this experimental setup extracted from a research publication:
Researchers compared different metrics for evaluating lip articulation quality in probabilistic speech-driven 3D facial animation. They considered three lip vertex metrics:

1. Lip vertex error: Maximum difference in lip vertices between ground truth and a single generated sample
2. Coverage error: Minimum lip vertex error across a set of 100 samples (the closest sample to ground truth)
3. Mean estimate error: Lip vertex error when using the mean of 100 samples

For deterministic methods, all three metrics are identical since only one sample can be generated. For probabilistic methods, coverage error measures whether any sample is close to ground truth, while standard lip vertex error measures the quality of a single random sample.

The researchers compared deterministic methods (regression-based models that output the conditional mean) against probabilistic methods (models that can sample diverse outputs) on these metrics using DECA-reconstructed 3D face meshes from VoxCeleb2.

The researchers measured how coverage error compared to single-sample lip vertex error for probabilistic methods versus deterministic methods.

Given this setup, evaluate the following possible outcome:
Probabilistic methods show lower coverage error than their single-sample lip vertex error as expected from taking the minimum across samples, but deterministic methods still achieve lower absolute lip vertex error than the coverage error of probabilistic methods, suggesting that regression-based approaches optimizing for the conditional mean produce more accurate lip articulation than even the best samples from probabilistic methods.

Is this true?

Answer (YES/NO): NO